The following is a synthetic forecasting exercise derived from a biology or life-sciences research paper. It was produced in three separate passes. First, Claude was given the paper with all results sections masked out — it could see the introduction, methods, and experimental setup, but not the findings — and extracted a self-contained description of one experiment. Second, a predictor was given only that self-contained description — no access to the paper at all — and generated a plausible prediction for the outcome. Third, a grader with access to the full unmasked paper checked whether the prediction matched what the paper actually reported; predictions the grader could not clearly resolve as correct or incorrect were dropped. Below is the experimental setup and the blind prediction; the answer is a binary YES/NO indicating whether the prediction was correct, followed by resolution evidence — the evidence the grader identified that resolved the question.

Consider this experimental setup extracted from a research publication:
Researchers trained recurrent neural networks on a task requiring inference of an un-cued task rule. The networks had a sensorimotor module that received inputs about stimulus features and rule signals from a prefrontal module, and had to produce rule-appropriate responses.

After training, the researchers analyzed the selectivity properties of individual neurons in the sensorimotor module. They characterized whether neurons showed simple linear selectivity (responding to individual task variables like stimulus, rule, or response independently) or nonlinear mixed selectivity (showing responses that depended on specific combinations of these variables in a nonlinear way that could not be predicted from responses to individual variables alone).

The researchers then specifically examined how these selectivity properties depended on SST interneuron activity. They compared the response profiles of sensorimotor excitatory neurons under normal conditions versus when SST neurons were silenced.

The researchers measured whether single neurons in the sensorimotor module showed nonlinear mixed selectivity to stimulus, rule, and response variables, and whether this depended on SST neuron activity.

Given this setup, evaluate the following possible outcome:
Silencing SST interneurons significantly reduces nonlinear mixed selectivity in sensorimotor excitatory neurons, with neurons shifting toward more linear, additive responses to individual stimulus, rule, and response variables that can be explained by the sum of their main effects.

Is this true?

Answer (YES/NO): YES